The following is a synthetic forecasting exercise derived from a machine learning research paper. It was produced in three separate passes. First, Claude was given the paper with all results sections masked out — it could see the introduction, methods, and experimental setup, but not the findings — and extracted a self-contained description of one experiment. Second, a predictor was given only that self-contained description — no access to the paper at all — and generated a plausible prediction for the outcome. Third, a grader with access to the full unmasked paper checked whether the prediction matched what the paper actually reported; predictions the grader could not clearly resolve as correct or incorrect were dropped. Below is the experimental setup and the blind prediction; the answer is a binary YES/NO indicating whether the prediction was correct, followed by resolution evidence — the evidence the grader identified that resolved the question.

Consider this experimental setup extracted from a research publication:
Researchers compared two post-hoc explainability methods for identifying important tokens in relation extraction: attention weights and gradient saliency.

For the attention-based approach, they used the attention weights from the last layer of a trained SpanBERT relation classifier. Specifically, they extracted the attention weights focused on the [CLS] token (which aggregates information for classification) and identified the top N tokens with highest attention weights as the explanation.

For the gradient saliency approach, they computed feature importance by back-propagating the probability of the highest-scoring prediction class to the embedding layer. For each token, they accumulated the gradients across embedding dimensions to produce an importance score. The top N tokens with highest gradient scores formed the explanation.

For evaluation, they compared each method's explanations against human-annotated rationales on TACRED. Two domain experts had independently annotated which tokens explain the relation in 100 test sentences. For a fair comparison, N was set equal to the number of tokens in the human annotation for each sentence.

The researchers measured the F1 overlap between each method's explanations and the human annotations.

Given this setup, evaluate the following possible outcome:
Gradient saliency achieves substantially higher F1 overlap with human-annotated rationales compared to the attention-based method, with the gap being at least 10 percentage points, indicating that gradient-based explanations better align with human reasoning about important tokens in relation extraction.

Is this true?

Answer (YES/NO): NO